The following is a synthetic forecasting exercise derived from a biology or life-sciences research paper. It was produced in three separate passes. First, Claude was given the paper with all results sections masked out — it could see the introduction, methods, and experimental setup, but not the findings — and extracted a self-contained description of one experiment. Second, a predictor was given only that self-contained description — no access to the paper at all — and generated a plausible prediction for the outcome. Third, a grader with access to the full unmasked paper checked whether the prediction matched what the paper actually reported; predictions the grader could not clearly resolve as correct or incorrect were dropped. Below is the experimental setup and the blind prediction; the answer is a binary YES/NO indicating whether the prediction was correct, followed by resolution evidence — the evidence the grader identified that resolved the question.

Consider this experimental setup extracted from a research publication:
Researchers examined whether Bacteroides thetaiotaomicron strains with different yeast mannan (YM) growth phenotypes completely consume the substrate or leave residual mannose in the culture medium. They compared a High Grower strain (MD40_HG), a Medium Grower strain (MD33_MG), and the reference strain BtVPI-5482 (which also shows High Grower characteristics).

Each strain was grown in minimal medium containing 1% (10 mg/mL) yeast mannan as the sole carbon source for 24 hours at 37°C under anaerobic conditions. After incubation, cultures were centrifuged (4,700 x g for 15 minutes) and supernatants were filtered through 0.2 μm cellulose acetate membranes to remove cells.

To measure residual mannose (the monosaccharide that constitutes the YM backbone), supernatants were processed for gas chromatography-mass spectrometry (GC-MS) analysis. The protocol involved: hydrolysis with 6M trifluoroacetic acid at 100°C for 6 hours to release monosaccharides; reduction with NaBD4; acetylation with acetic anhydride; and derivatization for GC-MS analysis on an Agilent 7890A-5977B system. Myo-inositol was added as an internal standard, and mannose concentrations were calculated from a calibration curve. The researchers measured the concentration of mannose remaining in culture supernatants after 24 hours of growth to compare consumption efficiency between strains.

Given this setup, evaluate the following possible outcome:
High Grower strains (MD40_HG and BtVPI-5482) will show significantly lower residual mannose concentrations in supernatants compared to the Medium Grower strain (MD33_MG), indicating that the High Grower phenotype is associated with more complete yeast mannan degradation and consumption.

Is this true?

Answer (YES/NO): YES